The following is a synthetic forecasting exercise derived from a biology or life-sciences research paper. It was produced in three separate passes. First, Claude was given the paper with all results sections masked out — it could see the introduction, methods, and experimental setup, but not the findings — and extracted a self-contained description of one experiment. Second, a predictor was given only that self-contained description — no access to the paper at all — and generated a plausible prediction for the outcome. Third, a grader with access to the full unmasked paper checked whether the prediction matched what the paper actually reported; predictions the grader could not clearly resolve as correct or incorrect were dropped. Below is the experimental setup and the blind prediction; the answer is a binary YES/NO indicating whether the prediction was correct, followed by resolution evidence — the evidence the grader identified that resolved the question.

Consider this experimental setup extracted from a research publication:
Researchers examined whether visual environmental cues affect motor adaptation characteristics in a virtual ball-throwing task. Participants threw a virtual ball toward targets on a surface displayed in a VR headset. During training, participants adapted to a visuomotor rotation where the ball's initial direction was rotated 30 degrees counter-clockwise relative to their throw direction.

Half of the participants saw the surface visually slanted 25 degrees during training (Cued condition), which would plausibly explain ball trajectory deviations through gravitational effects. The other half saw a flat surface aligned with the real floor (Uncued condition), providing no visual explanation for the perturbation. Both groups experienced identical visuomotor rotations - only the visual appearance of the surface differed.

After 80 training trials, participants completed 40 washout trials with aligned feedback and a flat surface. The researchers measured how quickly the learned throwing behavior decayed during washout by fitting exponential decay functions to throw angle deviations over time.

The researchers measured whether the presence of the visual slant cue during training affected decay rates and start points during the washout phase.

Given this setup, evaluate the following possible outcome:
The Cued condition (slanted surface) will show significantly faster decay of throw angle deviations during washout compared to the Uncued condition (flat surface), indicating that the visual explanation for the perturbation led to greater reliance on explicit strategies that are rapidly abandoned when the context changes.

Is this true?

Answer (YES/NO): NO